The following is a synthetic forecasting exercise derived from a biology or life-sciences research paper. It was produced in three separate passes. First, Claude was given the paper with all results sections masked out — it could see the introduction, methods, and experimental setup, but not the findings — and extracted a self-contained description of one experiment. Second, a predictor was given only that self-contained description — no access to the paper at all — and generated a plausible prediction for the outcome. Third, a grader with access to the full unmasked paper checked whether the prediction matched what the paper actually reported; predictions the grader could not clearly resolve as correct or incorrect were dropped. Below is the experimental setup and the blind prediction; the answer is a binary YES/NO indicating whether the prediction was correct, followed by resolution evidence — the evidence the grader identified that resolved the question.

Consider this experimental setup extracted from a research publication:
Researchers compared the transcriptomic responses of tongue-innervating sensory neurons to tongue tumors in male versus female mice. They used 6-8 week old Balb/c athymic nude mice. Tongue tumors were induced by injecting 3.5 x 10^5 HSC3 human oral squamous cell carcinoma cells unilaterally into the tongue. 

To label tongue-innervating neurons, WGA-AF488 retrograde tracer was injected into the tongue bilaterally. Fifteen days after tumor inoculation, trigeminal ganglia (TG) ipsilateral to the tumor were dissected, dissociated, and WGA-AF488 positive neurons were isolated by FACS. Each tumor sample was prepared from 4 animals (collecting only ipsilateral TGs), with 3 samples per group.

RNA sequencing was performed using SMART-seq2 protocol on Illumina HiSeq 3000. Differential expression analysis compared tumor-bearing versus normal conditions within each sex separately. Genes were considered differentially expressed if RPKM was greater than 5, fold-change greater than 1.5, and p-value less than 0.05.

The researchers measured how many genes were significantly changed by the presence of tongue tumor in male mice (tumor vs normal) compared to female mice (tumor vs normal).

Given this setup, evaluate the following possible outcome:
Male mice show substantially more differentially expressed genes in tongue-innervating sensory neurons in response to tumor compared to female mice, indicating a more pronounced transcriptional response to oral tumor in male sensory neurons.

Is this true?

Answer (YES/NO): NO